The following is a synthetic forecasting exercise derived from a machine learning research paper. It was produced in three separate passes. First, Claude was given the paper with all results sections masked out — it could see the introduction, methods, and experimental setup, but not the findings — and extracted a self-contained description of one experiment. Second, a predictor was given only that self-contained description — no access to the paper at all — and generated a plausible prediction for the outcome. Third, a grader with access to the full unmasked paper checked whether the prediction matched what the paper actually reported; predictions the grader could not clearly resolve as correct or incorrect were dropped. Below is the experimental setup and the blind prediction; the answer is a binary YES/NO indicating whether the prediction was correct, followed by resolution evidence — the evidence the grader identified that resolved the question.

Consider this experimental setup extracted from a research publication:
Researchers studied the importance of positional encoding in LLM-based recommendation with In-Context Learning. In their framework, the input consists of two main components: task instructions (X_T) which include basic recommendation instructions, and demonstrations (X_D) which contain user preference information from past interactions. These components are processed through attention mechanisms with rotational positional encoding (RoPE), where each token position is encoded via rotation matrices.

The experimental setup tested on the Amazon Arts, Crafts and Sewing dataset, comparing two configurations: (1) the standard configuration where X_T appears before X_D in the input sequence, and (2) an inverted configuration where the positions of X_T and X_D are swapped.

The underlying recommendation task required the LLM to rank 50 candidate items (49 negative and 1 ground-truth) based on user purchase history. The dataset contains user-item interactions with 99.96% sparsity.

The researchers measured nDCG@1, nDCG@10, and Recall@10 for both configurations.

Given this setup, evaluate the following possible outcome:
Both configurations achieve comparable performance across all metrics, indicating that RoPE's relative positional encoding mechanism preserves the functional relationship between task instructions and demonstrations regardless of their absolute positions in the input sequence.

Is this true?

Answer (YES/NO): NO